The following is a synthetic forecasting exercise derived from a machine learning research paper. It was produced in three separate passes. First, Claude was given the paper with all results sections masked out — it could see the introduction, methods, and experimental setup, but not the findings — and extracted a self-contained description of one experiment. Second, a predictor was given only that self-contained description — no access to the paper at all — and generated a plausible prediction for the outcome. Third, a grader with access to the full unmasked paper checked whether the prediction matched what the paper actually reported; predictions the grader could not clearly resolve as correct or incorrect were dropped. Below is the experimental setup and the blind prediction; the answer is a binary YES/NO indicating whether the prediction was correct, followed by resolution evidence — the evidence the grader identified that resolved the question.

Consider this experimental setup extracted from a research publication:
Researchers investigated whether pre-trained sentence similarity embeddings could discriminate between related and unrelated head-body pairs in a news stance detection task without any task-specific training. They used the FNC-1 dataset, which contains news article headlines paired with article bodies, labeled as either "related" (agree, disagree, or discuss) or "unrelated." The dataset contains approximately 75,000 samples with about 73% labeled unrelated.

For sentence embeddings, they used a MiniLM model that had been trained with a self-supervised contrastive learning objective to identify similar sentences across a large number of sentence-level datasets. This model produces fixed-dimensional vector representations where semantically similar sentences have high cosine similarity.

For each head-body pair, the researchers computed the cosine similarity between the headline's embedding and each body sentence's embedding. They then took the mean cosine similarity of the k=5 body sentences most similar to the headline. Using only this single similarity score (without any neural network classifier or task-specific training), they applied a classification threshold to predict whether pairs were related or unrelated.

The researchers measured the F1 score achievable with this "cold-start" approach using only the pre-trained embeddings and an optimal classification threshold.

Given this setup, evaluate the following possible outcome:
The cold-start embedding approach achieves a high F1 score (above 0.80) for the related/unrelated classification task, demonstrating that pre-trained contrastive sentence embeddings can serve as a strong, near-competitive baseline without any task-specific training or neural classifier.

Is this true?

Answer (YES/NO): YES